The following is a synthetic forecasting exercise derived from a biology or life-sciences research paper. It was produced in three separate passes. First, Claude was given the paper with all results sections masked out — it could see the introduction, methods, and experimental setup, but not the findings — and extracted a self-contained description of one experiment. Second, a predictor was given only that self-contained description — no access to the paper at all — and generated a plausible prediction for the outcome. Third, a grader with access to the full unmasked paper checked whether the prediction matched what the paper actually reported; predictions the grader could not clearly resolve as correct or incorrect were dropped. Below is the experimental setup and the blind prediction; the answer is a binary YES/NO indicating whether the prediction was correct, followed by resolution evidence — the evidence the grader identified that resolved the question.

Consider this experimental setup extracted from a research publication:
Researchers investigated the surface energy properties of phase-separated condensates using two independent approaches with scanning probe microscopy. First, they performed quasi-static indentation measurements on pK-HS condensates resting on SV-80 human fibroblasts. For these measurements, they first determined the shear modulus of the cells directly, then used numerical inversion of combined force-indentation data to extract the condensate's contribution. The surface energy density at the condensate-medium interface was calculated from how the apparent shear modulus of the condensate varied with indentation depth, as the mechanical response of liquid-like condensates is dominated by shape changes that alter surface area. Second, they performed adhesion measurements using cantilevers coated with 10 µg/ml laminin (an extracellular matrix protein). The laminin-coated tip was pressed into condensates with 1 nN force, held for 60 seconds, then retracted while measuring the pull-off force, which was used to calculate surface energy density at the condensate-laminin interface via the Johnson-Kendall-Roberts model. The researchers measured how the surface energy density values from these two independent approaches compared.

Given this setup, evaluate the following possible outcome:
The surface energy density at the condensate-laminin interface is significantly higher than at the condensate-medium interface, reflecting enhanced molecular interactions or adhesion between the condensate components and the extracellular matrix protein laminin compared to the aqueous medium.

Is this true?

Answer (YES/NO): YES